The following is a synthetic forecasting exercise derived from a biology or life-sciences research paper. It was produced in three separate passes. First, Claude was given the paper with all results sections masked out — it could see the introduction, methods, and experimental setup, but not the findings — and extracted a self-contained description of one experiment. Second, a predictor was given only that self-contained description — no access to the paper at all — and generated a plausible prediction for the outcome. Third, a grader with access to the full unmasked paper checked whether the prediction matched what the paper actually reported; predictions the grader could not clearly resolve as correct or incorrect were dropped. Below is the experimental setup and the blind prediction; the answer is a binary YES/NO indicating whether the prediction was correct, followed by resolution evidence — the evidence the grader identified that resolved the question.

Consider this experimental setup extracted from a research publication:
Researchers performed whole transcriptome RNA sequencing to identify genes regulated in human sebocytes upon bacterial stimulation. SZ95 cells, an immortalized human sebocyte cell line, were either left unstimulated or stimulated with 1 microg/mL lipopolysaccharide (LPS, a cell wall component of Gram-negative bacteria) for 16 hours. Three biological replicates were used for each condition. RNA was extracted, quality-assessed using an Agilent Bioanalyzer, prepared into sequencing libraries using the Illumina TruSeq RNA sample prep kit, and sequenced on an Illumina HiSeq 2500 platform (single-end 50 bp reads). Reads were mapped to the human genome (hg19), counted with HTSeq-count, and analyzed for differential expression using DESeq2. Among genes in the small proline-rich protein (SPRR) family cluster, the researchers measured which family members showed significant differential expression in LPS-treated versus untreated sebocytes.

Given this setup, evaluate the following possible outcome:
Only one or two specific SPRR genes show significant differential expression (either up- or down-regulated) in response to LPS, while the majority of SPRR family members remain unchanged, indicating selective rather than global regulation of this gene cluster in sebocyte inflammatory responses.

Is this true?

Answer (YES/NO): NO